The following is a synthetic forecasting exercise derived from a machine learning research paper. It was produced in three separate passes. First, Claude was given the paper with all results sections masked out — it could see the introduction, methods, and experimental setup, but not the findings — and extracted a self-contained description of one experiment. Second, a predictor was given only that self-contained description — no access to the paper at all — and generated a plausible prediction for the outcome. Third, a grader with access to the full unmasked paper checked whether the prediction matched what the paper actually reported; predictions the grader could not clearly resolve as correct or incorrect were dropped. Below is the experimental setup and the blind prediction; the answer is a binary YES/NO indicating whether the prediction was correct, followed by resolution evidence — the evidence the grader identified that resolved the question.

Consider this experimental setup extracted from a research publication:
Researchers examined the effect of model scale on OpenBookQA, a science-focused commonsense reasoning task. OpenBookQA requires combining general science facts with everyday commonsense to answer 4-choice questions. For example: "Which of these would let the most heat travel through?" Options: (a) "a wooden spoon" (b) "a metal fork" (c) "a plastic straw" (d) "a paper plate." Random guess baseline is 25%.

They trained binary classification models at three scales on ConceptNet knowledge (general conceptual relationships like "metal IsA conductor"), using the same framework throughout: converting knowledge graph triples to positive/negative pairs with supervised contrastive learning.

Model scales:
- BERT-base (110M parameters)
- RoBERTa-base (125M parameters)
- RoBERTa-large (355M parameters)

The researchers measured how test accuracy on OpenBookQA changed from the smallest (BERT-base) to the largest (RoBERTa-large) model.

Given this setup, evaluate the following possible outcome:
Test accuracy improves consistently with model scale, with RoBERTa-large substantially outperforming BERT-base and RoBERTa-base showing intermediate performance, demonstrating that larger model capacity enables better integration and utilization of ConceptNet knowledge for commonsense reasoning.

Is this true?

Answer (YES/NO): NO